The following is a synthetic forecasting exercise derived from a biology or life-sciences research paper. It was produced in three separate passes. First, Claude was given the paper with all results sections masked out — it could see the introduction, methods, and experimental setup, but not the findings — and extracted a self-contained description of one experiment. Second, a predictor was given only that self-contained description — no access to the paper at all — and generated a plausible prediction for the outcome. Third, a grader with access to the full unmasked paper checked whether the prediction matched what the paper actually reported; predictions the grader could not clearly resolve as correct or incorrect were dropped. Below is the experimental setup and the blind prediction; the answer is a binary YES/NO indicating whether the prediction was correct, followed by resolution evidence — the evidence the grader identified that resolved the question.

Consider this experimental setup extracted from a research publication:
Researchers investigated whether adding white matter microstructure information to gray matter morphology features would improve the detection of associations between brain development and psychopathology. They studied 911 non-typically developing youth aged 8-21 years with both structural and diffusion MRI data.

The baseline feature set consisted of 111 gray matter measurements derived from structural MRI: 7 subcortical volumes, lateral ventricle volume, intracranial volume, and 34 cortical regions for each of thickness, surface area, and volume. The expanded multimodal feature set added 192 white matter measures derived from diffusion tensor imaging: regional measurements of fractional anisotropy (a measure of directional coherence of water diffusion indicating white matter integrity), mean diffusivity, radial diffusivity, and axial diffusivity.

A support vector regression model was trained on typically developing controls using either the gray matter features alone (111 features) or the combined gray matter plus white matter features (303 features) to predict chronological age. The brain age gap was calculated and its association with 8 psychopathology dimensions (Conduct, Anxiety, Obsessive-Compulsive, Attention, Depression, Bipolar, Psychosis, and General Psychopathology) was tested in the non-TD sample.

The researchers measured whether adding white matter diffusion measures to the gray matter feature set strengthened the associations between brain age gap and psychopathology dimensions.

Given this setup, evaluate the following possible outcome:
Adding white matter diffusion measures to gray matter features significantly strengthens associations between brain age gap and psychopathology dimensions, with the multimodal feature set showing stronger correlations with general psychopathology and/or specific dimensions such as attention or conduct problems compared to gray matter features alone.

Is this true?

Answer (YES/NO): NO